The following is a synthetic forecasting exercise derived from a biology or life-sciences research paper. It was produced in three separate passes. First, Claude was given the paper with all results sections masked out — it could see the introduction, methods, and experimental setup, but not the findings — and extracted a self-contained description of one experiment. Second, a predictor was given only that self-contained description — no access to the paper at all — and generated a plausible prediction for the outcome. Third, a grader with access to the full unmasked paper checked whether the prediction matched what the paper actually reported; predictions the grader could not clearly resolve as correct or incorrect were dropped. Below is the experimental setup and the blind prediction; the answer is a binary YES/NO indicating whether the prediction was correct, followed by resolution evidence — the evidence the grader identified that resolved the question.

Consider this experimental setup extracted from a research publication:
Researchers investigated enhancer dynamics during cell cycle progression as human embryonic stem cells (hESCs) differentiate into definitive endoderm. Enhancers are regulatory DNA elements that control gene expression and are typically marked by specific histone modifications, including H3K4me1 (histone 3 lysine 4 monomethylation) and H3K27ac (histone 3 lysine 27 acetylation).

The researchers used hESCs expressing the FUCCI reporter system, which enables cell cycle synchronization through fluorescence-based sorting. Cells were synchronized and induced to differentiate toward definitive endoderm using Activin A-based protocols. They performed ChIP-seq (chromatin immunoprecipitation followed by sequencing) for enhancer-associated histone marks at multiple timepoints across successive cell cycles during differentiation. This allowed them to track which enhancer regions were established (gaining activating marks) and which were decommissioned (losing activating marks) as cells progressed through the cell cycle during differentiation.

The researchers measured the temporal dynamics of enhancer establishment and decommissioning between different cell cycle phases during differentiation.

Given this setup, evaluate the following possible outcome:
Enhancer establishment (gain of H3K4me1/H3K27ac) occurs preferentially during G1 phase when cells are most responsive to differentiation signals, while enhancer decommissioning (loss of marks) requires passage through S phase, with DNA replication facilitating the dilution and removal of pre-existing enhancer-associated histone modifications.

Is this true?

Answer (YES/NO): NO